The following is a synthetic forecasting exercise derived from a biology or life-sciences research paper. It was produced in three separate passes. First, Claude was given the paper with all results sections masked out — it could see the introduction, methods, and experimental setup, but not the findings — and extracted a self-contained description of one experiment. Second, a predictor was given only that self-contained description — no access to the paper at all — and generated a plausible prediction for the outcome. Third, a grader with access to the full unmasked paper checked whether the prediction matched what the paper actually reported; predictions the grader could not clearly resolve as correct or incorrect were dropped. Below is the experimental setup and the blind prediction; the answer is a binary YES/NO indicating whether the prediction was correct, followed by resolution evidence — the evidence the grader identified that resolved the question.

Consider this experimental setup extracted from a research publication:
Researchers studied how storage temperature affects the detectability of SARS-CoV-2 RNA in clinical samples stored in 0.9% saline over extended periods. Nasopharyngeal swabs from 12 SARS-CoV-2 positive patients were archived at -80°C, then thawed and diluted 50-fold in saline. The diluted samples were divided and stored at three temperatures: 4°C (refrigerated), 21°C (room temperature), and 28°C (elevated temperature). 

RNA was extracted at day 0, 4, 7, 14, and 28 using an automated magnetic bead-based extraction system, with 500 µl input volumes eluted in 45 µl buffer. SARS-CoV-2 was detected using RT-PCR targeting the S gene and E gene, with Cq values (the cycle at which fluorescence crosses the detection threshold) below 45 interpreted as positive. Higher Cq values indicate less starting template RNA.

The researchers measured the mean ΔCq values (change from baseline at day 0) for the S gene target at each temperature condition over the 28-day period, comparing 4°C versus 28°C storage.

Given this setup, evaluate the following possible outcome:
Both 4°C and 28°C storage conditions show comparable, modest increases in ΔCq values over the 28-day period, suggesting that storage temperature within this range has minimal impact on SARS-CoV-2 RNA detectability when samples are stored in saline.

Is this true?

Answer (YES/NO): YES